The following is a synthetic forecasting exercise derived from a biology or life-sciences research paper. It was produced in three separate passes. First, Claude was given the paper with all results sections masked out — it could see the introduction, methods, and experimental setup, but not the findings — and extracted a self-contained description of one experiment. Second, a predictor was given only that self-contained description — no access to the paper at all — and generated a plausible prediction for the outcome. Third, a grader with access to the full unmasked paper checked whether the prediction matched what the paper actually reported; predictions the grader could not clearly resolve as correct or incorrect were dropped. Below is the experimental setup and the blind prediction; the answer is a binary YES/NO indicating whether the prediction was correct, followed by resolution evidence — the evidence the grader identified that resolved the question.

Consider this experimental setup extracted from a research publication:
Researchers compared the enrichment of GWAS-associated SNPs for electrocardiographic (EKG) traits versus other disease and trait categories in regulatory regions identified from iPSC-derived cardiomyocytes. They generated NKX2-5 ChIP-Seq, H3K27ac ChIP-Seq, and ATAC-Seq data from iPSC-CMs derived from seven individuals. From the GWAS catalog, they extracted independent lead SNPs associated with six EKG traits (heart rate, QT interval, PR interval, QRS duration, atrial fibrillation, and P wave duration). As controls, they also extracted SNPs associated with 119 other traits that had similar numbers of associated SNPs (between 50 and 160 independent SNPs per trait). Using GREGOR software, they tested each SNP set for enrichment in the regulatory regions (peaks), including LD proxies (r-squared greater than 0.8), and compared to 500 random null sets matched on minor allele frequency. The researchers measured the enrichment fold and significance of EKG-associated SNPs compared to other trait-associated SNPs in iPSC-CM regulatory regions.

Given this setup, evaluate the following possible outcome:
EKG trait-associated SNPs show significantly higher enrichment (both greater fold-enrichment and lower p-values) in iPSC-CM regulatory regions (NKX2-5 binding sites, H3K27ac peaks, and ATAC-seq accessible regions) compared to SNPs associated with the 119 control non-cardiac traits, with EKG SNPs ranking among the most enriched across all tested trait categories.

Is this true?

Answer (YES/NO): YES